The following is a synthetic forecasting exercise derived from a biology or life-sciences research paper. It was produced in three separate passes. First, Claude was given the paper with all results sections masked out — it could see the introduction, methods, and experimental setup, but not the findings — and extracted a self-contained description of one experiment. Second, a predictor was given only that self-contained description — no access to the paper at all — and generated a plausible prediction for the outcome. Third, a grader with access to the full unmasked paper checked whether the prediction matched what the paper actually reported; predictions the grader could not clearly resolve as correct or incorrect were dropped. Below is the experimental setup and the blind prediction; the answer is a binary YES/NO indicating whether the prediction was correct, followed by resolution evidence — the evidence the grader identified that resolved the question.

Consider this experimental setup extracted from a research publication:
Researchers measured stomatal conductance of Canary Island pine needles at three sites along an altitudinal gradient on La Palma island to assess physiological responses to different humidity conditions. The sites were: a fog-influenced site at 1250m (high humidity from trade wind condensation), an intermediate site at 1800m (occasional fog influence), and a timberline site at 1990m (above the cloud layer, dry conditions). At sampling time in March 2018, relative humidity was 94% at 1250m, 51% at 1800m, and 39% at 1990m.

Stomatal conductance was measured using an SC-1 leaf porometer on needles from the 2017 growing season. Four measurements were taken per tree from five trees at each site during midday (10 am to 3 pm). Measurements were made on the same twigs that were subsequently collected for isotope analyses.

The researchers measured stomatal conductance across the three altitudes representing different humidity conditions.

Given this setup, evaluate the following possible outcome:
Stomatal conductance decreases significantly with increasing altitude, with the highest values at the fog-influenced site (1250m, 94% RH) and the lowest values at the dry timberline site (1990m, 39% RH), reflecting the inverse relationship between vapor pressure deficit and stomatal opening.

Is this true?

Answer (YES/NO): YES